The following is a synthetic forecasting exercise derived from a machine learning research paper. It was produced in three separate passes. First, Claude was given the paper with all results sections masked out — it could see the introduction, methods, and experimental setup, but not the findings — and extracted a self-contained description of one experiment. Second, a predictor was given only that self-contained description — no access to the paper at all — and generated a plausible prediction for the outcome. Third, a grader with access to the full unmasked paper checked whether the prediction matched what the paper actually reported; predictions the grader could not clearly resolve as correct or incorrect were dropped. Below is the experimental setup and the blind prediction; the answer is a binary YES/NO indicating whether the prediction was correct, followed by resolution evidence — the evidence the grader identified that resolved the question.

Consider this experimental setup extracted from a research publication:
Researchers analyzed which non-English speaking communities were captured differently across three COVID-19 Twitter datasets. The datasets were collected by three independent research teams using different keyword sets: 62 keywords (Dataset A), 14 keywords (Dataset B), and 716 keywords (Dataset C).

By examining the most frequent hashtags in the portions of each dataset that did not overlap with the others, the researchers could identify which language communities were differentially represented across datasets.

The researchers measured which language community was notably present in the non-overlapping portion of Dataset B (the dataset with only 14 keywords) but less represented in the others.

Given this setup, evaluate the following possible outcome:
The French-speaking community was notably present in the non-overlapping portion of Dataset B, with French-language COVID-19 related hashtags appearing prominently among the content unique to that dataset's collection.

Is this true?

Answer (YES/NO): NO